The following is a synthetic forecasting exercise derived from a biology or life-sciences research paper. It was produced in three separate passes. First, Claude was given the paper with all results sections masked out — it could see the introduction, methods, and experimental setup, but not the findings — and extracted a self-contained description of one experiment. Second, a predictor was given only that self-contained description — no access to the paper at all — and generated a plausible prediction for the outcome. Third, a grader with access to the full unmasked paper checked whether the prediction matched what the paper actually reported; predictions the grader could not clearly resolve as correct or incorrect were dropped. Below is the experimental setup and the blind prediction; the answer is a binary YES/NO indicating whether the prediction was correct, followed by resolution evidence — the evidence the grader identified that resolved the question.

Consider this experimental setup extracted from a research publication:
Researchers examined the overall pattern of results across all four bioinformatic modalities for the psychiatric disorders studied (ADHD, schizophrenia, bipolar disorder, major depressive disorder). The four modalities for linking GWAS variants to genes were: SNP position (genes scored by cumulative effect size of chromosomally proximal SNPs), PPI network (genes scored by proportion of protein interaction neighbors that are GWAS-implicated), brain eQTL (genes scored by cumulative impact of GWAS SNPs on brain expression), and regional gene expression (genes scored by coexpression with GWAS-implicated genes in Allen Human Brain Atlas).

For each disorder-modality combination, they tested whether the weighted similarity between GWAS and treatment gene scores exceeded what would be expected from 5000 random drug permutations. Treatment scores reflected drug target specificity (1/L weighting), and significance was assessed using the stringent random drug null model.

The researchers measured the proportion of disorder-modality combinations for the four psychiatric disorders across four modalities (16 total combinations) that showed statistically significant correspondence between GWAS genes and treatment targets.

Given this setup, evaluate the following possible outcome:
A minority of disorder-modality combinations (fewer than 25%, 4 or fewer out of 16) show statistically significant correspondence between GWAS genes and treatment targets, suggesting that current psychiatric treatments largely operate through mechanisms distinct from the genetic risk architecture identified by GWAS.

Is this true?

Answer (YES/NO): YES